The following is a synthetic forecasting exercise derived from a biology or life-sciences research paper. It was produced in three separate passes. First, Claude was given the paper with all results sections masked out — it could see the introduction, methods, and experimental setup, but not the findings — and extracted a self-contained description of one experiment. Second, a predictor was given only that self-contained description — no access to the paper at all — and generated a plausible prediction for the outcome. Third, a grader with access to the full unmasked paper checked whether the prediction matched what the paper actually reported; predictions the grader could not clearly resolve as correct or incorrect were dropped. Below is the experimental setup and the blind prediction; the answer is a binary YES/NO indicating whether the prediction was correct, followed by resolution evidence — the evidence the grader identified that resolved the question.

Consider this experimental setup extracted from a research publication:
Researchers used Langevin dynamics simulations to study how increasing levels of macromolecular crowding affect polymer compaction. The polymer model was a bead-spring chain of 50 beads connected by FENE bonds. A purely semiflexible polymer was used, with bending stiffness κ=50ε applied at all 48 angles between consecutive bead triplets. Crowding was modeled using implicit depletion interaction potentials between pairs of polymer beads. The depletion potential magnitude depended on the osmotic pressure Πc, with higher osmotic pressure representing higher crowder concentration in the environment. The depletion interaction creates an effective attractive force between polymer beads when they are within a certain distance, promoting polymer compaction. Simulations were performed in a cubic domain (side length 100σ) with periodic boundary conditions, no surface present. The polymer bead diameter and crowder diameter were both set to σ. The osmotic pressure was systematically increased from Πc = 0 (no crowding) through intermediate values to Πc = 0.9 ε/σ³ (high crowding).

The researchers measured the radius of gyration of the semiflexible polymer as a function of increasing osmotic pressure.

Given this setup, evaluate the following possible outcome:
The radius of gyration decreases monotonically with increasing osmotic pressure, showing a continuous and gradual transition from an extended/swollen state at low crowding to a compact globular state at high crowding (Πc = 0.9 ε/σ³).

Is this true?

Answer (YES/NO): NO